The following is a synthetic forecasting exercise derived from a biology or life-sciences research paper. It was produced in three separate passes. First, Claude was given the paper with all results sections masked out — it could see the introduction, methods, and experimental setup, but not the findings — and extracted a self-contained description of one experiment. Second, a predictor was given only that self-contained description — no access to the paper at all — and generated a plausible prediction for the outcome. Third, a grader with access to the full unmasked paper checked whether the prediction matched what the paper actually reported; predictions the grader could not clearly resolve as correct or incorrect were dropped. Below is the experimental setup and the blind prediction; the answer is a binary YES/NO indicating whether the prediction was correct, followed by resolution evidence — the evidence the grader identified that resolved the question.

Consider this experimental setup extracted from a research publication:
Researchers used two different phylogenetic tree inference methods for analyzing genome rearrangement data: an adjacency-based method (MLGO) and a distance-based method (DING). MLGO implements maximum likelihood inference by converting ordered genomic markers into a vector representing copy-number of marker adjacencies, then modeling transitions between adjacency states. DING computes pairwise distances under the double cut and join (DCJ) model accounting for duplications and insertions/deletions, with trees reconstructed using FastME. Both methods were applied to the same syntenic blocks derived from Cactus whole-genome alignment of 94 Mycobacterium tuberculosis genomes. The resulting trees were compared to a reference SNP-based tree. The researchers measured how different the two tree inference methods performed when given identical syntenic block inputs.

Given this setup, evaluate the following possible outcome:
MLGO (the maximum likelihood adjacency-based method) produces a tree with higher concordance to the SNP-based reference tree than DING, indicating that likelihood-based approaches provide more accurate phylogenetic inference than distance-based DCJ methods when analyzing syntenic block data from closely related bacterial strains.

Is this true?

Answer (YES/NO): YES